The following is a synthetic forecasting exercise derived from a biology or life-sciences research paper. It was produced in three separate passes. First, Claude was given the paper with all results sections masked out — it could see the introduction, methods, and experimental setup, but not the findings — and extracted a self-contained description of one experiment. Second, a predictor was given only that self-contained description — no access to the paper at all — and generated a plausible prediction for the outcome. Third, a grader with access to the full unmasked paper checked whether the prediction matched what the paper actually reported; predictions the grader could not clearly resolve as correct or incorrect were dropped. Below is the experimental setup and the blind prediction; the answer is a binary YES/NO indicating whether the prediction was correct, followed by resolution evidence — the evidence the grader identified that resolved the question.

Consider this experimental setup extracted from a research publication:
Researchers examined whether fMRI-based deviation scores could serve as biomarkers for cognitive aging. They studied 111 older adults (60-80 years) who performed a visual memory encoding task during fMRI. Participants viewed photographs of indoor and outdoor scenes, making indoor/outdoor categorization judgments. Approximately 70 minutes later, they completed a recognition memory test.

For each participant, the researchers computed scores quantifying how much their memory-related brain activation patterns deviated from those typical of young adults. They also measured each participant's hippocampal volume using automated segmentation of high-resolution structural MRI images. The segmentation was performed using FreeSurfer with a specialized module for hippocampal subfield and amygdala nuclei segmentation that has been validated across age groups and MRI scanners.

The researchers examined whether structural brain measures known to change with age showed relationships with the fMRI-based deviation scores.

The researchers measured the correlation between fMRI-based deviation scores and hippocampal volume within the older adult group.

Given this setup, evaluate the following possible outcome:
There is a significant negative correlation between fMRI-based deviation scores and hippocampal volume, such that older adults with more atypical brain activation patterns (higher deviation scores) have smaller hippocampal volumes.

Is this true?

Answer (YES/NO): NO